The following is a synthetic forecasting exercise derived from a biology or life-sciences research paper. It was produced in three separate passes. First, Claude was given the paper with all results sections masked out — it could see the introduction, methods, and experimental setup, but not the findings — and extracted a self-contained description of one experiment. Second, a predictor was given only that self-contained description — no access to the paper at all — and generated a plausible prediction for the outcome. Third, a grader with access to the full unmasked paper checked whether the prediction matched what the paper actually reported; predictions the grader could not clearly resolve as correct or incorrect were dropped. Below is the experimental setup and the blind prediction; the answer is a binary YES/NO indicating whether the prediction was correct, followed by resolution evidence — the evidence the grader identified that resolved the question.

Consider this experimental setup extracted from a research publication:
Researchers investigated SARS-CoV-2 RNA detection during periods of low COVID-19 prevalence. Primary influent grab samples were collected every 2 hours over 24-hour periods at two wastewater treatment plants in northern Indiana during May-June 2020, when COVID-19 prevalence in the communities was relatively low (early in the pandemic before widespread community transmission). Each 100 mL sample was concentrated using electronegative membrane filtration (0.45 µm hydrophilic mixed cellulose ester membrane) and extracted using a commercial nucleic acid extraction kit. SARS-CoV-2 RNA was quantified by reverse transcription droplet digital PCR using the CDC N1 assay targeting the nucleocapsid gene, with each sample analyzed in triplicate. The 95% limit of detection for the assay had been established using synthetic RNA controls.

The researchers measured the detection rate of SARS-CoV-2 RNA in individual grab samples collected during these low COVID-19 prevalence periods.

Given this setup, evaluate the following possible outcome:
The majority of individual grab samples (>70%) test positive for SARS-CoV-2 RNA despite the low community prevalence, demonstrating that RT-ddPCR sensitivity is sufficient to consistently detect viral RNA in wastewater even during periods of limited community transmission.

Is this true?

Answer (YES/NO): NO